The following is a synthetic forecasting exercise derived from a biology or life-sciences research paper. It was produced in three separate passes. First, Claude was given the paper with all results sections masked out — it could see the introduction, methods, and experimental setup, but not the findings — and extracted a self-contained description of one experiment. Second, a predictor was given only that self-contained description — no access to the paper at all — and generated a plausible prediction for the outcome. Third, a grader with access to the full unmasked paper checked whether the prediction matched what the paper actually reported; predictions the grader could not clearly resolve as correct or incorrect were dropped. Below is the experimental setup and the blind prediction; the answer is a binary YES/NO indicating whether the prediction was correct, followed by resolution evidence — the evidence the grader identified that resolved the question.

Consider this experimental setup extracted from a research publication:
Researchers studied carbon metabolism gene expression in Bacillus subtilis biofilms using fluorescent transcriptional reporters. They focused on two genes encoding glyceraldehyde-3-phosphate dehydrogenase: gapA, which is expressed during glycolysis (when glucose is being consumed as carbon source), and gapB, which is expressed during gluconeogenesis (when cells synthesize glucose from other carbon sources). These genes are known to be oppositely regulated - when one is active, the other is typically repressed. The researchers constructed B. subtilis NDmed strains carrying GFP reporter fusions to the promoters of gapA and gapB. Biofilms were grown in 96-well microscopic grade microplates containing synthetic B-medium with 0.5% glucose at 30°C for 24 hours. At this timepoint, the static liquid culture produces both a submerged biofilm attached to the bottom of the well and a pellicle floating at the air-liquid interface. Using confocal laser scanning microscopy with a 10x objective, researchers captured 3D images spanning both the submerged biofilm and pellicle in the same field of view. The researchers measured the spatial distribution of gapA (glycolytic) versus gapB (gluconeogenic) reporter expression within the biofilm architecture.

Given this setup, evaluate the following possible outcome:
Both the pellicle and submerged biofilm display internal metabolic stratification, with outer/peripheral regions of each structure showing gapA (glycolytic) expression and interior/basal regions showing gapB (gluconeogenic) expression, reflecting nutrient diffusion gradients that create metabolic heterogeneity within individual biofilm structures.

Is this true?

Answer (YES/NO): NO